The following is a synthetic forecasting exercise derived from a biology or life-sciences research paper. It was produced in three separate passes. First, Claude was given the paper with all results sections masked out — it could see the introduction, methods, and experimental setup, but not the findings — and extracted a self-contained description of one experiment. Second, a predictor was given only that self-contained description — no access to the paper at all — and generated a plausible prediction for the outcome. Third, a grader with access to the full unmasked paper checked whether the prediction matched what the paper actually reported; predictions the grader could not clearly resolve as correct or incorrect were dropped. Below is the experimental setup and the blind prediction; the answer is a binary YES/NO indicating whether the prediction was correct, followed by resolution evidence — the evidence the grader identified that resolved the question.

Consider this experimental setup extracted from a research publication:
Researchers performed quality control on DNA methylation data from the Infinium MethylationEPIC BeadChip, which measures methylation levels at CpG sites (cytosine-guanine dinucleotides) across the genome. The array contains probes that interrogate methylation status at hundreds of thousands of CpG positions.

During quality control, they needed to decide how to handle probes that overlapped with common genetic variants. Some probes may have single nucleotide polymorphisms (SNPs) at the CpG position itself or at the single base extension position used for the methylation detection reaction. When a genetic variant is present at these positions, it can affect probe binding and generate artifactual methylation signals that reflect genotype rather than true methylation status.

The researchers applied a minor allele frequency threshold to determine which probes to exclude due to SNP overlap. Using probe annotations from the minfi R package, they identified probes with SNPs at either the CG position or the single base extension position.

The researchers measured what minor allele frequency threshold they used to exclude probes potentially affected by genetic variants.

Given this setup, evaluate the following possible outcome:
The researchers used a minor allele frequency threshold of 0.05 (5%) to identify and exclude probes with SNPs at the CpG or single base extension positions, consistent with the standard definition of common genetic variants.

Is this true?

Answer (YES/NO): YES